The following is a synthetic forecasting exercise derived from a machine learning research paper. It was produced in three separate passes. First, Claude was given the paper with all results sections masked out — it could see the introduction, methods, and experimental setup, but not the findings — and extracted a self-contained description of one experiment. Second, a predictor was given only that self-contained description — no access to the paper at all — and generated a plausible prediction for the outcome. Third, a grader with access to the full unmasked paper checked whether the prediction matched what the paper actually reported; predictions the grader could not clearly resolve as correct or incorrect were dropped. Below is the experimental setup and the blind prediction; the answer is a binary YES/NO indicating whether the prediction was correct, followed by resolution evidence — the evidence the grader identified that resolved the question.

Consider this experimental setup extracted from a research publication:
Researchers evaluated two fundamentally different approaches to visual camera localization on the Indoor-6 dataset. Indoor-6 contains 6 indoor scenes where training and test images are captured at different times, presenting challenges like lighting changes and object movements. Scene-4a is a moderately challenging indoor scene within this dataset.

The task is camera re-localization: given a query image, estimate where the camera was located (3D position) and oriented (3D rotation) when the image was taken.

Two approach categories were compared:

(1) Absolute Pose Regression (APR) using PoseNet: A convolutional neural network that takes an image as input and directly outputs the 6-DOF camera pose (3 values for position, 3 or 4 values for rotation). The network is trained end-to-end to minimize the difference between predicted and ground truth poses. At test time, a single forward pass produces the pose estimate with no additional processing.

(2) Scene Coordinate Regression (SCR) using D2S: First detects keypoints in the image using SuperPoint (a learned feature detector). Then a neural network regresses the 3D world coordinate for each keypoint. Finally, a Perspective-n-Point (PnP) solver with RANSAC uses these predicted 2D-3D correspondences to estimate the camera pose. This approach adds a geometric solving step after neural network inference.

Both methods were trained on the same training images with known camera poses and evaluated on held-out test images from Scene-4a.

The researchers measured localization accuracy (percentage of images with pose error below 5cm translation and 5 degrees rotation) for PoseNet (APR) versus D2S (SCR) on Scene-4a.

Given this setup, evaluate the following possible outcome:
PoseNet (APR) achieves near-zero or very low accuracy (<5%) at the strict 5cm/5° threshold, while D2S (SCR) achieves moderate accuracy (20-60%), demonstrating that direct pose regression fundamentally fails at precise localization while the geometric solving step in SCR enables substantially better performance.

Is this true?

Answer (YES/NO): NO